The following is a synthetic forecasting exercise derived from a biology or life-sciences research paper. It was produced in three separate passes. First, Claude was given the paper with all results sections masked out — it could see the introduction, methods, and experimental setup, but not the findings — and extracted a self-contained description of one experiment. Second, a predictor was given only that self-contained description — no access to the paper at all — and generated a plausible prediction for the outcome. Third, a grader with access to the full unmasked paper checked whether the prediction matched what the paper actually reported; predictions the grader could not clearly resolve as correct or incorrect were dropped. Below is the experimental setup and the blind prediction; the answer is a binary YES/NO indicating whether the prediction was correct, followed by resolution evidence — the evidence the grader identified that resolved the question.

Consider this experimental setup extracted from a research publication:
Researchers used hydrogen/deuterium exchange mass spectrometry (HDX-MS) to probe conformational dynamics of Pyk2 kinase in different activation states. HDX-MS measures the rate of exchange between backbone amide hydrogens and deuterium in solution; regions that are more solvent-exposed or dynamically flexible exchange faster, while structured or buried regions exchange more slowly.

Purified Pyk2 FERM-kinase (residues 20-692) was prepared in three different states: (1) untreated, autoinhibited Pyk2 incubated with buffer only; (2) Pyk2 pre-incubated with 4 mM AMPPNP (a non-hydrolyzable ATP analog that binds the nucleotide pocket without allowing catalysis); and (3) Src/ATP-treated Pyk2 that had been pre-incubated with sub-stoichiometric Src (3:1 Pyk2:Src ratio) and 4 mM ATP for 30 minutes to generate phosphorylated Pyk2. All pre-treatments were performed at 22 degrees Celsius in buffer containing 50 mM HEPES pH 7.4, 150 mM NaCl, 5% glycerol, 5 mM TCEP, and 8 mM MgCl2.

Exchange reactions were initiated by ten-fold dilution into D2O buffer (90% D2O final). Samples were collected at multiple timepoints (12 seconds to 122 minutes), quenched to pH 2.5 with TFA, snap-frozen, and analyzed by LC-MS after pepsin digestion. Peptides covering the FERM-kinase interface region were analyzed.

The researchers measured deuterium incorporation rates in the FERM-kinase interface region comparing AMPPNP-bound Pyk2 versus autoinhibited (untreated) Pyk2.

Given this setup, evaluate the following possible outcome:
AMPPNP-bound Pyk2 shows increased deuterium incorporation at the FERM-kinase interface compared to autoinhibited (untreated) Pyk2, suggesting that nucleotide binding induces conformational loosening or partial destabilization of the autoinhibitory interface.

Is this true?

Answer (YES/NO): NO